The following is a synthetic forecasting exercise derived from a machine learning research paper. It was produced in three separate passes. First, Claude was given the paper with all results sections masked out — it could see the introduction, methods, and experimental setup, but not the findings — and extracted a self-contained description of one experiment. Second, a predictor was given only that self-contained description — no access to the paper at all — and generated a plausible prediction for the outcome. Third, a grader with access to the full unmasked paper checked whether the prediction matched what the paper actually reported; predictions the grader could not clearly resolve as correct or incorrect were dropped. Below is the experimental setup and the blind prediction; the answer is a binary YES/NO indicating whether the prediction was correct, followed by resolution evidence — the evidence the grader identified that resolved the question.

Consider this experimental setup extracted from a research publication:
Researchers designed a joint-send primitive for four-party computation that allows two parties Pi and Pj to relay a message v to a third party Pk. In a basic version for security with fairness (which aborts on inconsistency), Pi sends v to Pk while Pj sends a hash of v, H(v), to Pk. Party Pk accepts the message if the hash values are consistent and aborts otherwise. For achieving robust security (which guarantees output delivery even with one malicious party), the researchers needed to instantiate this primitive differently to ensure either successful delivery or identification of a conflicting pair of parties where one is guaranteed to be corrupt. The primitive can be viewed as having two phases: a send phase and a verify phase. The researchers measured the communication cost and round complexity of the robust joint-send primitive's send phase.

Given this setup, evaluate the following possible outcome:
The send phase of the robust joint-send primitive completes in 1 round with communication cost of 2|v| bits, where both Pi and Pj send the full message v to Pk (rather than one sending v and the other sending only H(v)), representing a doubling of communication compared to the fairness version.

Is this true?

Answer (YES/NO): NO